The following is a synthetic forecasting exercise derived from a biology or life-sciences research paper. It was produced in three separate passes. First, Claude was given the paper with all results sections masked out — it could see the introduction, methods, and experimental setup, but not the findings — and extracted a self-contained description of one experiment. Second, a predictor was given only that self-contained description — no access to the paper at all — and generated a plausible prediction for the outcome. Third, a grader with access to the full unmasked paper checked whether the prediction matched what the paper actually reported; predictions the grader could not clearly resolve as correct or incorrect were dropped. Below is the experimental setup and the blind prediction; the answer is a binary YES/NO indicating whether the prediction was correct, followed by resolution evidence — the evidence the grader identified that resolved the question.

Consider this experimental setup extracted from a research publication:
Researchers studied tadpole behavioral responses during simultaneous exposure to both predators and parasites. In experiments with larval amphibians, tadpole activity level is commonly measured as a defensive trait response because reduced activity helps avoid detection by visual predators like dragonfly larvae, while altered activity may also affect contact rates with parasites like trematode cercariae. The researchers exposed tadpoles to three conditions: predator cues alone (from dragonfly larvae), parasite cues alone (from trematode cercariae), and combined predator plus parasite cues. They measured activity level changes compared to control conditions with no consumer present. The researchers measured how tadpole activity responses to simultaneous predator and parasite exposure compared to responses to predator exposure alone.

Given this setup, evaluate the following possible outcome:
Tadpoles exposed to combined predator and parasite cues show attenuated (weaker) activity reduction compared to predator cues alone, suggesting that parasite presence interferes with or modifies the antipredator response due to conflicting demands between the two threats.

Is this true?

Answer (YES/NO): NO